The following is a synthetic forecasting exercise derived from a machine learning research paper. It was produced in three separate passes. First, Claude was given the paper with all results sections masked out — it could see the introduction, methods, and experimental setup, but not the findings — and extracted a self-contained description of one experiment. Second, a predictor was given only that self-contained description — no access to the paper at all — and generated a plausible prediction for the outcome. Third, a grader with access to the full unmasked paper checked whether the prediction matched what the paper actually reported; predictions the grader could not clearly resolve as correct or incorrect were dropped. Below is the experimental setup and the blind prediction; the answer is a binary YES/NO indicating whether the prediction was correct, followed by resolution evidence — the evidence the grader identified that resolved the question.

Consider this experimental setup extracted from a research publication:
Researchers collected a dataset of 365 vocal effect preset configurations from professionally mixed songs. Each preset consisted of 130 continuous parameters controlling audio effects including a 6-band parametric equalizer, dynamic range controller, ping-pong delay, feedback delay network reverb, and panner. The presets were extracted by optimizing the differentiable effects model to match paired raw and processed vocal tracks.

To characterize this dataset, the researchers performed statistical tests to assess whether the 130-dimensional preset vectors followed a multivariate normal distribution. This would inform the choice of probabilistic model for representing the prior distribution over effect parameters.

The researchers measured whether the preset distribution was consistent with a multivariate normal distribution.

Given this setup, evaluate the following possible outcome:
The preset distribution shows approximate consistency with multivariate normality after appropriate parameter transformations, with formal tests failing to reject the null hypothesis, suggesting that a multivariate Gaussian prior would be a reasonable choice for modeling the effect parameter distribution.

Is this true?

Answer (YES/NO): NO